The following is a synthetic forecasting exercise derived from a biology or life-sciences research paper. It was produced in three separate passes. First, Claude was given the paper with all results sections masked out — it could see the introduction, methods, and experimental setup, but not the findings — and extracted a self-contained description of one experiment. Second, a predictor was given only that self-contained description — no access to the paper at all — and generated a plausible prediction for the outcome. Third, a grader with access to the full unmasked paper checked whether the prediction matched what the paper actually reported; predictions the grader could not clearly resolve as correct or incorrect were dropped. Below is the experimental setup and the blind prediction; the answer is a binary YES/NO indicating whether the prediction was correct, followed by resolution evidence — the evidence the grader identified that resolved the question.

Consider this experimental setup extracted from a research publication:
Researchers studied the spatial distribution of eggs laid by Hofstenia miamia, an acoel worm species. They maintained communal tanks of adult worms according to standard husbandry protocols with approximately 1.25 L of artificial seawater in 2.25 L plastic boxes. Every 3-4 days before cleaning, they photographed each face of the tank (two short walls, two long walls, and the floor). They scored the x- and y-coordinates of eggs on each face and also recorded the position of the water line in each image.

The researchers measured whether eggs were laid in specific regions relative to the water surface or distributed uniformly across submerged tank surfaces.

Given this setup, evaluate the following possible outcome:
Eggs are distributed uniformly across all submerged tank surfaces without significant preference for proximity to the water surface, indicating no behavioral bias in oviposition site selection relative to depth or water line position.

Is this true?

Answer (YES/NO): NO